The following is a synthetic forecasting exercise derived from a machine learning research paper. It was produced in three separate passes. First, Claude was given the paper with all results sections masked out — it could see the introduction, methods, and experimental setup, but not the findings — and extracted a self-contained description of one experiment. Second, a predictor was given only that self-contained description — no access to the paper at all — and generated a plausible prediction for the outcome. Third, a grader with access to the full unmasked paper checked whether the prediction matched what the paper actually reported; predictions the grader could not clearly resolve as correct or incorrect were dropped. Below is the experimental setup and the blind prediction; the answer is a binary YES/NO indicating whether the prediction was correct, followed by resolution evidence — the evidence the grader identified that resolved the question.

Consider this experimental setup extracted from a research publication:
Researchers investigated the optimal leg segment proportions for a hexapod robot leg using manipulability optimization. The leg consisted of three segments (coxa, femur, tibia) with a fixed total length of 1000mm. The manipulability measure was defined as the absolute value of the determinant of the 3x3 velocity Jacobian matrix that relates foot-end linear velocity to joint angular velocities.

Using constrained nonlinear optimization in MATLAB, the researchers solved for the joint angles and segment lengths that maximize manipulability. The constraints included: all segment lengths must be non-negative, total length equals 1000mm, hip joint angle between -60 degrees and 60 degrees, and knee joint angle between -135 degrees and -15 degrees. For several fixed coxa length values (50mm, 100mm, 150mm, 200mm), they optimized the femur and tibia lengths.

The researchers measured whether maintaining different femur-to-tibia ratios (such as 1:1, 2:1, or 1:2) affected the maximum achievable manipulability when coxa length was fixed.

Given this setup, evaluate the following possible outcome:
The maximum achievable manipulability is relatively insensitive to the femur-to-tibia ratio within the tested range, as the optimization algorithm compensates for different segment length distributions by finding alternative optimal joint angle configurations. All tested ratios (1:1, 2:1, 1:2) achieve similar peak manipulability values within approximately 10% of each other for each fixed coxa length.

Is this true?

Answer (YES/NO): NO